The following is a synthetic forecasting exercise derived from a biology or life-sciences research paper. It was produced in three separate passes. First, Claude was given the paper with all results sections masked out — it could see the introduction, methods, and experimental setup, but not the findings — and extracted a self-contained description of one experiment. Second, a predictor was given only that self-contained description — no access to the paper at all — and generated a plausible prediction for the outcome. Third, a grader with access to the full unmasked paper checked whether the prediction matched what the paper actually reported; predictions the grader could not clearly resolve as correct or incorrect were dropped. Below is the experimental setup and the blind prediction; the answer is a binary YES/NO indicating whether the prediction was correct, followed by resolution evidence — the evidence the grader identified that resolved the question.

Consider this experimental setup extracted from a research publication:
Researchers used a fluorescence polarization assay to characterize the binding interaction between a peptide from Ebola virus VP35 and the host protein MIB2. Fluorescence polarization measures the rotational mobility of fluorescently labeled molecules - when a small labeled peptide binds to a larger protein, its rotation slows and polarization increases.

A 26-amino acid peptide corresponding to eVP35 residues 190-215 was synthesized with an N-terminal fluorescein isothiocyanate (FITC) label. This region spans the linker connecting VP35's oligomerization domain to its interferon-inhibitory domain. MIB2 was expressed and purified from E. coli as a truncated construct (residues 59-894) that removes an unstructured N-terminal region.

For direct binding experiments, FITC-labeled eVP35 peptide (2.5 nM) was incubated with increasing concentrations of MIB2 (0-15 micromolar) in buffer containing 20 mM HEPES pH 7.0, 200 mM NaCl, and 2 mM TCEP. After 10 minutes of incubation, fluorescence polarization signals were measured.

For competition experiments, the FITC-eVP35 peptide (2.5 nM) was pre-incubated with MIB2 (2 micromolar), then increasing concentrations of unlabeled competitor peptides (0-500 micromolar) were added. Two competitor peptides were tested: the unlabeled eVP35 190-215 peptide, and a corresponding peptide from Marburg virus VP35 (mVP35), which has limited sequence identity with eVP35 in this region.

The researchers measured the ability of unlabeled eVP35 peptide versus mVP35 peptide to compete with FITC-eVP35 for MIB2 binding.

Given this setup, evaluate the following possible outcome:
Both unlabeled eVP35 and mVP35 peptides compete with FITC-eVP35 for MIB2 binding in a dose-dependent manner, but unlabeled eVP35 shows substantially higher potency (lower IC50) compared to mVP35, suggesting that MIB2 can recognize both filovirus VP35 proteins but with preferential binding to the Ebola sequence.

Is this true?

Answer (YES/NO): NO